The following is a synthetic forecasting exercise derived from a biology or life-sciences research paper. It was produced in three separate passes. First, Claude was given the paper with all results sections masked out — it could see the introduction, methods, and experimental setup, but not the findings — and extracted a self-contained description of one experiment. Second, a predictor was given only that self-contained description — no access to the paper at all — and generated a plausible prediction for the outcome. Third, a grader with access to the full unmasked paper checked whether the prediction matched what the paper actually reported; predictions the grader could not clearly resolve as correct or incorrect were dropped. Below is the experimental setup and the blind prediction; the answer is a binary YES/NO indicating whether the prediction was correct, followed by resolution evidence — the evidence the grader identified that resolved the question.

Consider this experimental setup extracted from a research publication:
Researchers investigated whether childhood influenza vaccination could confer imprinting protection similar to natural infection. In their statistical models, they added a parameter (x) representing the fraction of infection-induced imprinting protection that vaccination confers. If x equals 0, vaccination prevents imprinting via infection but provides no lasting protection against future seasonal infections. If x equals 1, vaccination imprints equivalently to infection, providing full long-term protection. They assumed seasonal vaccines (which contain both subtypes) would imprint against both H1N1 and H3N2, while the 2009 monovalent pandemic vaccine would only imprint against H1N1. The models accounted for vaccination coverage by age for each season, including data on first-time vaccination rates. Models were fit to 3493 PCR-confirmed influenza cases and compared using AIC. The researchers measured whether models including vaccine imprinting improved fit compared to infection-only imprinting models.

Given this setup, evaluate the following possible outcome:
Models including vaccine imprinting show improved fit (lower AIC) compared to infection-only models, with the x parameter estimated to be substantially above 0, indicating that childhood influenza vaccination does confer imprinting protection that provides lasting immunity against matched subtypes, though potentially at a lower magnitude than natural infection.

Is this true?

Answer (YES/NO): NO